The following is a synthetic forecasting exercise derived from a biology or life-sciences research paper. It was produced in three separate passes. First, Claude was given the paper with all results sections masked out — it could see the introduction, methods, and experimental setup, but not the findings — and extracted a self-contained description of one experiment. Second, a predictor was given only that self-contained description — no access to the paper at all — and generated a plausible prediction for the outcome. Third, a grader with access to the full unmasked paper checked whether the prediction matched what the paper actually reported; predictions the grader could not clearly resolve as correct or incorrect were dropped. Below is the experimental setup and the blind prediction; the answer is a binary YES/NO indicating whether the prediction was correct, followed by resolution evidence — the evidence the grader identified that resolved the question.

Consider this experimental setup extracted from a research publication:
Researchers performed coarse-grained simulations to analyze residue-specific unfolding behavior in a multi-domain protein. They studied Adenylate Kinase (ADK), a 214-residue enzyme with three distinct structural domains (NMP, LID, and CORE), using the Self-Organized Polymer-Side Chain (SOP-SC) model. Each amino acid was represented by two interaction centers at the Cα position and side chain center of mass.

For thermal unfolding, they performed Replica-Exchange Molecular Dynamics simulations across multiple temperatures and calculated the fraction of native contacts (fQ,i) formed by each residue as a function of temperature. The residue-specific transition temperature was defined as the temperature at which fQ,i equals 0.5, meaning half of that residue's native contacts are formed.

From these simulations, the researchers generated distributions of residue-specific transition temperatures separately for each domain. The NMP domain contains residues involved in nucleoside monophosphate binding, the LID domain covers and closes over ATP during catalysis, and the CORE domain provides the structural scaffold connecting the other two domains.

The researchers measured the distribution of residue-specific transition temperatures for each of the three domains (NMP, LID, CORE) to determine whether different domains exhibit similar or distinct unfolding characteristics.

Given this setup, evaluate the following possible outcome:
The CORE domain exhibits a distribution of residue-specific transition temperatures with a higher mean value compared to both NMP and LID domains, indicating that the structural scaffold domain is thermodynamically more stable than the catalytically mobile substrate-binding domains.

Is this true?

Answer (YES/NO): NO